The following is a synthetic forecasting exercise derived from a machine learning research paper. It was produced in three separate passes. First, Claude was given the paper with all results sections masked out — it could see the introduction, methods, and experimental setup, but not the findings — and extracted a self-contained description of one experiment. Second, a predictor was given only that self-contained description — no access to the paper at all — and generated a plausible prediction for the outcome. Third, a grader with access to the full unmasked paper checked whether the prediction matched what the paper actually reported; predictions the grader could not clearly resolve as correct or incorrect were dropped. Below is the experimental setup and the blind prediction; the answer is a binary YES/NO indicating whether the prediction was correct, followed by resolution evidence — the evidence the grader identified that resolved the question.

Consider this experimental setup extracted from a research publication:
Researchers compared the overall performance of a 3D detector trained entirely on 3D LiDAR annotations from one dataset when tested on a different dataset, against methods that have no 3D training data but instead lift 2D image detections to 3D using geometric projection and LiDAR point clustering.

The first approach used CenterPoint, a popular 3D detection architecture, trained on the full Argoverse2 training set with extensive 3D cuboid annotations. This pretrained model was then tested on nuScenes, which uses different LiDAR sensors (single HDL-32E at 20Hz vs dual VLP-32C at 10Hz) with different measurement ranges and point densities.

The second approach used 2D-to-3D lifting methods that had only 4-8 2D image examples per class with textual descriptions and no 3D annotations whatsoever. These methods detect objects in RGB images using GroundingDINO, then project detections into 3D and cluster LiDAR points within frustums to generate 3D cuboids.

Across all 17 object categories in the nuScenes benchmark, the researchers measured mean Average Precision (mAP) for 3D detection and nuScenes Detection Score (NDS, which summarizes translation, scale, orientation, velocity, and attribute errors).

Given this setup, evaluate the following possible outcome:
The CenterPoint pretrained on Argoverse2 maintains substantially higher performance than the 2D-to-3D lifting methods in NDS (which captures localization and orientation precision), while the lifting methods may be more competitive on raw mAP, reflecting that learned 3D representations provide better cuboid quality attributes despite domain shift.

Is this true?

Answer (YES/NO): NO